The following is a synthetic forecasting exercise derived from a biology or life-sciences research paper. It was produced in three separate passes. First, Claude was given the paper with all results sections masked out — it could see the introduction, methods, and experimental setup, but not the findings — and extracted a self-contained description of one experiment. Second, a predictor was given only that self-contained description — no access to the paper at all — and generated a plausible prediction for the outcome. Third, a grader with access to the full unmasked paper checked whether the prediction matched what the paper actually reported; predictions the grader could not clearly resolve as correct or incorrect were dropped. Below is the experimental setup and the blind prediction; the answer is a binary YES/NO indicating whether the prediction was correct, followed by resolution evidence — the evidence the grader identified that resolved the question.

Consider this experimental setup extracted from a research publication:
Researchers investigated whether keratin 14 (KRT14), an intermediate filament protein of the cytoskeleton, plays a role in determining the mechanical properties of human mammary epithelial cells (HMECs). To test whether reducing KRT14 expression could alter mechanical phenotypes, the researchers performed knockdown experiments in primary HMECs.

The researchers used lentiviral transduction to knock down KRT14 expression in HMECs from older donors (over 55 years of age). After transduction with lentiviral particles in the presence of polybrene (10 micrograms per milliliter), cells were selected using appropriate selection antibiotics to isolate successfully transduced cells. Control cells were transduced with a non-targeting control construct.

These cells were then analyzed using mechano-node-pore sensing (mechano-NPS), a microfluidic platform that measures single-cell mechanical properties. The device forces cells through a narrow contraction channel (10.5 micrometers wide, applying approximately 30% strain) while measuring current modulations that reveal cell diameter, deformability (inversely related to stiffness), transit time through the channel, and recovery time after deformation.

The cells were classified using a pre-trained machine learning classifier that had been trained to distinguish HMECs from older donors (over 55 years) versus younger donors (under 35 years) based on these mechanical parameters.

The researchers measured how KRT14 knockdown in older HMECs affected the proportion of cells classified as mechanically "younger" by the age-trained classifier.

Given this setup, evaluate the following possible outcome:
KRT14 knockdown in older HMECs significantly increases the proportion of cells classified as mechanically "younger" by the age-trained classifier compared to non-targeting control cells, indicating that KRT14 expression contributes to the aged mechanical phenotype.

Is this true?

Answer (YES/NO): YES